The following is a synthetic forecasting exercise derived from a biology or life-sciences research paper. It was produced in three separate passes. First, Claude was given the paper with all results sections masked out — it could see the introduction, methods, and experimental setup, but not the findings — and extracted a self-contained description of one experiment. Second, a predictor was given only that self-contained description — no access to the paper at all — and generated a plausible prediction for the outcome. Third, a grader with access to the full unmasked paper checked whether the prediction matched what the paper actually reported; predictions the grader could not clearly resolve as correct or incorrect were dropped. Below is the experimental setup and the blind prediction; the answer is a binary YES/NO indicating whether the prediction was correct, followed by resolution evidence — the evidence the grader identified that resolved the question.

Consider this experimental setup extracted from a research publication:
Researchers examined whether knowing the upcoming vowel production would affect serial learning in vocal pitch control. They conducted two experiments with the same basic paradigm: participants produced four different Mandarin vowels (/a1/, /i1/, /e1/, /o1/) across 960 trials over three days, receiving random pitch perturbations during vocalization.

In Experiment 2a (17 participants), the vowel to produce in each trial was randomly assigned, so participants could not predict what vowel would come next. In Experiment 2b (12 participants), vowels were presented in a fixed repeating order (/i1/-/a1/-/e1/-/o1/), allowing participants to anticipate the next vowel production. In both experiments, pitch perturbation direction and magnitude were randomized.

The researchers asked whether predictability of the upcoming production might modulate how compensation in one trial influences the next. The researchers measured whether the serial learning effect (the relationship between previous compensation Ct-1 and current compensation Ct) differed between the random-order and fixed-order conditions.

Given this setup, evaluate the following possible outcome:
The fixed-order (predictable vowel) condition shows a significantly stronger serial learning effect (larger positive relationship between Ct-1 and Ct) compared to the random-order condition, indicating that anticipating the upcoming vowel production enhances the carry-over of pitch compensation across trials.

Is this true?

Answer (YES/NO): NO